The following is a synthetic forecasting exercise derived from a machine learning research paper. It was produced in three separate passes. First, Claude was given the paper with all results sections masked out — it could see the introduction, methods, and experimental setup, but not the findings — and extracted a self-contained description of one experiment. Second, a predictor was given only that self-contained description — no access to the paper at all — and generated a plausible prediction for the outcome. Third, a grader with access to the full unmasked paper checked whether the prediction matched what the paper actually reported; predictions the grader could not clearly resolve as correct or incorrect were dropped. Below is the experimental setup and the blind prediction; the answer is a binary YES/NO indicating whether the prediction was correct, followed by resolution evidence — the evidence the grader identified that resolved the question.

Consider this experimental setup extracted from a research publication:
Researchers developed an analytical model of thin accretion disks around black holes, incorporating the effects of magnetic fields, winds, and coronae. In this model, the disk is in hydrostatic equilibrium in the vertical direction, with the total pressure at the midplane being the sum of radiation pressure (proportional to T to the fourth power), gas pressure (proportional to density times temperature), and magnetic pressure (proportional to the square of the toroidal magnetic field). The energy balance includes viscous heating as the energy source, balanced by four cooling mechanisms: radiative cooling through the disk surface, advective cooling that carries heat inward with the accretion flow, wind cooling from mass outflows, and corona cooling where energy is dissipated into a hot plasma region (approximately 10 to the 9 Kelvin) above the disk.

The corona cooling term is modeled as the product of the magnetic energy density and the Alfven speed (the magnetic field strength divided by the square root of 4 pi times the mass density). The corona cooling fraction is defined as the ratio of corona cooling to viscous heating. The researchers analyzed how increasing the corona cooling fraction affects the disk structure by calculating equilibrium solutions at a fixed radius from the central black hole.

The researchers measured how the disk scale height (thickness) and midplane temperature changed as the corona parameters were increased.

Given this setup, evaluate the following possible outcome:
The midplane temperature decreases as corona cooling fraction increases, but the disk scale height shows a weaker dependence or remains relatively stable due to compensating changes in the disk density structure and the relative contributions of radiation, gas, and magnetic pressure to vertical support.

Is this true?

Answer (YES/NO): NO